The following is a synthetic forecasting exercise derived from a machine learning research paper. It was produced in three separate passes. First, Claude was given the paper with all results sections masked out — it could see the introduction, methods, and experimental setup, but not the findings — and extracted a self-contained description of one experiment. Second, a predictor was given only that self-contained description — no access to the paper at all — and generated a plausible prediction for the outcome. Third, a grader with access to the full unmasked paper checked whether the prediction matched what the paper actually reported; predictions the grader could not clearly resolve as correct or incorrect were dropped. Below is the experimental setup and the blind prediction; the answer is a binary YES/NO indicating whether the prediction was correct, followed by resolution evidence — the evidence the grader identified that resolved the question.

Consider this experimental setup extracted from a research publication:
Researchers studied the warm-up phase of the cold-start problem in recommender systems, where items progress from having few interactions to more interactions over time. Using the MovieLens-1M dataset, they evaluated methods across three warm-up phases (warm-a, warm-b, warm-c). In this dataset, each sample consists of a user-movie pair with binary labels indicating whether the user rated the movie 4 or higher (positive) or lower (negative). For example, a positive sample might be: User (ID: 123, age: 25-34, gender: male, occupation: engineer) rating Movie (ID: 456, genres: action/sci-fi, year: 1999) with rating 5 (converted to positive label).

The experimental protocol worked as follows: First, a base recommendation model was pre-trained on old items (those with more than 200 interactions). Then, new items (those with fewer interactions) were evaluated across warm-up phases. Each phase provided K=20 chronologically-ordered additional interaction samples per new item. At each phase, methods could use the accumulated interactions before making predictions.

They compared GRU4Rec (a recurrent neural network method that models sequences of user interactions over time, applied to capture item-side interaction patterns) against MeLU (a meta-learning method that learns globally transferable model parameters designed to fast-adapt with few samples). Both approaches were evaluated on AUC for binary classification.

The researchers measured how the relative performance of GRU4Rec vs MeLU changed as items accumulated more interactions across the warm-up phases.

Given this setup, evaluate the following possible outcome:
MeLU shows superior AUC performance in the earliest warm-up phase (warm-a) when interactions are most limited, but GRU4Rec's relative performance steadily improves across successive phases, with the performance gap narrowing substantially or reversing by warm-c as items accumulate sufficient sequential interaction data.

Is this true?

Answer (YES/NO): NO